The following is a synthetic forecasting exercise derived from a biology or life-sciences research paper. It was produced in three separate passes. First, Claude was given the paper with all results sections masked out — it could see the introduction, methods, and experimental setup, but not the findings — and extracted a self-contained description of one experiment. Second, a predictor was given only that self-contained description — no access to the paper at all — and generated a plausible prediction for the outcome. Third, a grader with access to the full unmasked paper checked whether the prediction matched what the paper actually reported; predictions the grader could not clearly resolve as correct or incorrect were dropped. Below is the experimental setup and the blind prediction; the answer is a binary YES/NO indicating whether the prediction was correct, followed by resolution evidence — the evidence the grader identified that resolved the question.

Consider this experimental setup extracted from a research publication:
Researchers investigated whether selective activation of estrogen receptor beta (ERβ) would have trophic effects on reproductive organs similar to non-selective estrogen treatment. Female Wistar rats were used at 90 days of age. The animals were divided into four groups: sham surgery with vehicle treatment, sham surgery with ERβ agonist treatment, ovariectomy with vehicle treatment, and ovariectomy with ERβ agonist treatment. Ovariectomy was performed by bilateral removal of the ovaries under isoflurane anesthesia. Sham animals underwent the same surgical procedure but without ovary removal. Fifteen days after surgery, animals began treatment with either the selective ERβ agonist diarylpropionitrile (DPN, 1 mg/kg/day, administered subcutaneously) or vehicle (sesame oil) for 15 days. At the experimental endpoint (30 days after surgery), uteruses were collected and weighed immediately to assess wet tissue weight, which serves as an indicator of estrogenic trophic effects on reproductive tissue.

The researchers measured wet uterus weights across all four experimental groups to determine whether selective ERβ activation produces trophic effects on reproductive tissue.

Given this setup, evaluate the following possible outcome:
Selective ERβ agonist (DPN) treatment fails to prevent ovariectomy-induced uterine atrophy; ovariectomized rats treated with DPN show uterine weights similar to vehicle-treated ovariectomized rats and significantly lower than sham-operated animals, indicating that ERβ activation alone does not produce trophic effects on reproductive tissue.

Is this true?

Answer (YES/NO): YES